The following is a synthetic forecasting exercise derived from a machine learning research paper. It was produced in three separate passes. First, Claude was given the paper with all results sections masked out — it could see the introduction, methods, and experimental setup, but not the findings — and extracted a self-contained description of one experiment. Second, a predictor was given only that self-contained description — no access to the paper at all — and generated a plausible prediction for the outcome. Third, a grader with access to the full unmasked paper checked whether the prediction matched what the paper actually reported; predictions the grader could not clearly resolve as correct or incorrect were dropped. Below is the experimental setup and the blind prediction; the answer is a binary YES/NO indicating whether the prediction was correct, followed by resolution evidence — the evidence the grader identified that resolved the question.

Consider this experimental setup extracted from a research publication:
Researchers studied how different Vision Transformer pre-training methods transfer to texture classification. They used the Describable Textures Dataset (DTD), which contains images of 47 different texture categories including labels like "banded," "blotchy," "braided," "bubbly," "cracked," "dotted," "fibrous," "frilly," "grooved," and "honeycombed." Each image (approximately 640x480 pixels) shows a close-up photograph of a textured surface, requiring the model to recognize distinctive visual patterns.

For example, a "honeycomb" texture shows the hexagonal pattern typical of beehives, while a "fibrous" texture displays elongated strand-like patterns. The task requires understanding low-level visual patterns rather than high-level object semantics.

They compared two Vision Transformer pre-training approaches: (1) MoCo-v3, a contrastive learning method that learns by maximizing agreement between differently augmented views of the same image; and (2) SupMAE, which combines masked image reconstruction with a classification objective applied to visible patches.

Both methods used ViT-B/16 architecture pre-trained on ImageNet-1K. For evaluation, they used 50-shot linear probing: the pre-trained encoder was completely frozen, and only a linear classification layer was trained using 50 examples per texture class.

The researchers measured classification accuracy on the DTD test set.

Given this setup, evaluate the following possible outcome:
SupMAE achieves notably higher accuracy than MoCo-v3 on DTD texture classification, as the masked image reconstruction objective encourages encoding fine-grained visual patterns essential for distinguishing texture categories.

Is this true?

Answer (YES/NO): NO